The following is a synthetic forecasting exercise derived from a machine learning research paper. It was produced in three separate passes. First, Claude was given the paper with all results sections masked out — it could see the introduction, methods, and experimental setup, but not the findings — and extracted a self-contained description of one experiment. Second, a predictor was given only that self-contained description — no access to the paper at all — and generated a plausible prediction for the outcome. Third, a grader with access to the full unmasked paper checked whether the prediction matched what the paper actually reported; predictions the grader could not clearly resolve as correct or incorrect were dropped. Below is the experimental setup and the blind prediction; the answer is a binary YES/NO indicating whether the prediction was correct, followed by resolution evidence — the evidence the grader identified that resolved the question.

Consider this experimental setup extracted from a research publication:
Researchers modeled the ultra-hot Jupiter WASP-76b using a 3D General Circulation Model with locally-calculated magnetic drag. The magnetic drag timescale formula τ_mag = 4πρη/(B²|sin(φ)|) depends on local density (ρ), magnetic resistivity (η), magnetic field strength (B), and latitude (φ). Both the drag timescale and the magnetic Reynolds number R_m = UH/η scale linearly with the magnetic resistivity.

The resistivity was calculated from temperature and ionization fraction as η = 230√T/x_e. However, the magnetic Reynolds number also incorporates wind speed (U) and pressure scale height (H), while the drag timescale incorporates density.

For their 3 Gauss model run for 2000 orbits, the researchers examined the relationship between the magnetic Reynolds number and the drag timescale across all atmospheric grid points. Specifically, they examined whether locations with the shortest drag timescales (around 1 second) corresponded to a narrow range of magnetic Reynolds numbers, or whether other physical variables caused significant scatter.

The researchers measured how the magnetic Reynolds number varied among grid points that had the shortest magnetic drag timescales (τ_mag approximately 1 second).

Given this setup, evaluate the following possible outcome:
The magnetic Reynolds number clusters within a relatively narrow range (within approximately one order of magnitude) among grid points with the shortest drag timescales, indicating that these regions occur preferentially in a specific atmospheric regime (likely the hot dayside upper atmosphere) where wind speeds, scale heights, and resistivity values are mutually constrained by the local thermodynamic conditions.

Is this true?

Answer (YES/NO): NO